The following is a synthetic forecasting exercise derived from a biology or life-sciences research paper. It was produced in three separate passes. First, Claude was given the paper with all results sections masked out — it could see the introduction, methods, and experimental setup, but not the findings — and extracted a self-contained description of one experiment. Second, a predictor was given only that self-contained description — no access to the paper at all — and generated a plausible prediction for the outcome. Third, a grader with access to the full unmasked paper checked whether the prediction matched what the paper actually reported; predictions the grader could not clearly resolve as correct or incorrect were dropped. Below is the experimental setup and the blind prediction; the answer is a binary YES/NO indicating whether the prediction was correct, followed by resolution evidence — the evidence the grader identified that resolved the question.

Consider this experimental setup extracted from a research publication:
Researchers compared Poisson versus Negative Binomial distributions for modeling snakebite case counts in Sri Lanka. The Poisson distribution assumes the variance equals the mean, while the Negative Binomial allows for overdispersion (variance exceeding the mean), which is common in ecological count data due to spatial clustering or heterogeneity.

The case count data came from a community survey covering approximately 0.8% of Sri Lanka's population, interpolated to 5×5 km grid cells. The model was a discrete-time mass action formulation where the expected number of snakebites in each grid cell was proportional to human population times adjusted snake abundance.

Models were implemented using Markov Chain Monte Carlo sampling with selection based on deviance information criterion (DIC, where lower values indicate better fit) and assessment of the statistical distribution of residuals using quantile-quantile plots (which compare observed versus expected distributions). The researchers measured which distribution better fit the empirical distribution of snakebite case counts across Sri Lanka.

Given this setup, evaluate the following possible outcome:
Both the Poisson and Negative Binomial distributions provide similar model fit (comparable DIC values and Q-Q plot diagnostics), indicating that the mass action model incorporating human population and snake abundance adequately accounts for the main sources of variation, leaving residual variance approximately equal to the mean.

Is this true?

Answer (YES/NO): NO